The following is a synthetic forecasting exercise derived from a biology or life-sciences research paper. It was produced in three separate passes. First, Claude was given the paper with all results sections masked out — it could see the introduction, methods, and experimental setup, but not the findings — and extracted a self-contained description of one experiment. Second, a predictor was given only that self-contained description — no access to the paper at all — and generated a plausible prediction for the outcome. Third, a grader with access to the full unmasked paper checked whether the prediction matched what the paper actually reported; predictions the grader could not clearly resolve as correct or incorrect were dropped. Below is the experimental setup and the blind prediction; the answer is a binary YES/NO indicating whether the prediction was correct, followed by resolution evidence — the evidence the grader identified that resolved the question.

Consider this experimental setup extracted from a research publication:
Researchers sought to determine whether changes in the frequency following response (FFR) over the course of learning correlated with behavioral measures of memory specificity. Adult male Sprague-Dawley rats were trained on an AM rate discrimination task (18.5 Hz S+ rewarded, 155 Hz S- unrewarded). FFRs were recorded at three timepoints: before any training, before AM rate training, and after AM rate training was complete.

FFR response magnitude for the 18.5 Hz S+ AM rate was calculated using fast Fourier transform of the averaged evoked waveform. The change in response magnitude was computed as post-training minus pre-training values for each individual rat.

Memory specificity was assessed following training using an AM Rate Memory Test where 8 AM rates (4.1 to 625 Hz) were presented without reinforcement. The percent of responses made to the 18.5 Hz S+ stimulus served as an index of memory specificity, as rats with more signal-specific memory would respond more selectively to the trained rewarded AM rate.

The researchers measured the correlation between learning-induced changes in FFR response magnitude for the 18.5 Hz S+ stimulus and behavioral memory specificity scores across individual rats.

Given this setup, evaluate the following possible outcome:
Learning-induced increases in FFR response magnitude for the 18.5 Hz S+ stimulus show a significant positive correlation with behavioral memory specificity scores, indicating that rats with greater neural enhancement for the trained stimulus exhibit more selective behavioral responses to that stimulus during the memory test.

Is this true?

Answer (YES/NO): YES